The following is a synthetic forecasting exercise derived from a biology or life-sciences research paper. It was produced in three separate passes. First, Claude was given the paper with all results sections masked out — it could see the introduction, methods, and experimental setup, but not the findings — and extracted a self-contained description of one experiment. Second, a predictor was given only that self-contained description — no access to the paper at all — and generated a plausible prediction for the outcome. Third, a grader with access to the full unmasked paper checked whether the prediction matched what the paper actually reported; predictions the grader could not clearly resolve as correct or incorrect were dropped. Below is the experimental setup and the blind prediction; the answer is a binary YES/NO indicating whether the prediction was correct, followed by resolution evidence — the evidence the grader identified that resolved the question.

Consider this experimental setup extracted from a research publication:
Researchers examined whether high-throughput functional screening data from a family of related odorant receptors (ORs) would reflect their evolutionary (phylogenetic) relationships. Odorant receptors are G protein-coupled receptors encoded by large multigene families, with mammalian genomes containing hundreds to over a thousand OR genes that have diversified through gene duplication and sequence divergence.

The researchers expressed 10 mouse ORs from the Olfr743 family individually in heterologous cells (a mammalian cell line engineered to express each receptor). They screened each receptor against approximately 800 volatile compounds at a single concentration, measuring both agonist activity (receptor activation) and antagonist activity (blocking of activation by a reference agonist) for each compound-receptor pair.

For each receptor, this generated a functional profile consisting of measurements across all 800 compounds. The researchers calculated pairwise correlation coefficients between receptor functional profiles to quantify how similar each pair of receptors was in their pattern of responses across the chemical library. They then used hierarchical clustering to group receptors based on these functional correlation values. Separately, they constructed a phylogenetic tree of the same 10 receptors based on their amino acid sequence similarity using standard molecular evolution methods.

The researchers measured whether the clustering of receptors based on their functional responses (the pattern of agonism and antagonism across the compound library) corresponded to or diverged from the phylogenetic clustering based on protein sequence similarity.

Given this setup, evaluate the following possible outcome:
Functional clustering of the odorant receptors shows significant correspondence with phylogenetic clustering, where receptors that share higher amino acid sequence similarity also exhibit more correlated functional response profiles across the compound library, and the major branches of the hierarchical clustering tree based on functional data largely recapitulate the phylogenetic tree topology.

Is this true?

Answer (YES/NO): YES